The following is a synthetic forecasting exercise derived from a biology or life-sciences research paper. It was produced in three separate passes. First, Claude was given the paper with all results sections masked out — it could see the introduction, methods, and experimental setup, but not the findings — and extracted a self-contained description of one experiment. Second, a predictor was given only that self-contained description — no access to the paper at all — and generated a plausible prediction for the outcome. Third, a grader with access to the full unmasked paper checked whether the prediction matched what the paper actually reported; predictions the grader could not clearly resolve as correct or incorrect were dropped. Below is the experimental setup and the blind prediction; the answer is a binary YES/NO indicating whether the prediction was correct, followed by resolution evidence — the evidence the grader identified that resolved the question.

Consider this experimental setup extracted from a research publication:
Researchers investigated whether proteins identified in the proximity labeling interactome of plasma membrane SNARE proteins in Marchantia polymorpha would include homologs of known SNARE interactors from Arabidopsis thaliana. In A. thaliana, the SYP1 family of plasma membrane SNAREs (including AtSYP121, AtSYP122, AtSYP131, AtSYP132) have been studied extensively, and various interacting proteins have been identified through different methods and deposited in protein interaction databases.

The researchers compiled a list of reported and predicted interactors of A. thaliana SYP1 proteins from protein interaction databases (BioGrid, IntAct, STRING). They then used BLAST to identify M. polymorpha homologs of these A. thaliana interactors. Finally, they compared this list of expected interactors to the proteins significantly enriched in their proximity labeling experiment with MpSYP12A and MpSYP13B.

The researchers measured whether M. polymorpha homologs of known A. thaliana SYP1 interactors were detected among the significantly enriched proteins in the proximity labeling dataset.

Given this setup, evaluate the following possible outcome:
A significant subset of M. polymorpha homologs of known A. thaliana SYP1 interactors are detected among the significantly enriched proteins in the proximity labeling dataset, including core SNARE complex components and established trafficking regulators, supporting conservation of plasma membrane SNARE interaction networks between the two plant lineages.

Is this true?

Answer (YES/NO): YES